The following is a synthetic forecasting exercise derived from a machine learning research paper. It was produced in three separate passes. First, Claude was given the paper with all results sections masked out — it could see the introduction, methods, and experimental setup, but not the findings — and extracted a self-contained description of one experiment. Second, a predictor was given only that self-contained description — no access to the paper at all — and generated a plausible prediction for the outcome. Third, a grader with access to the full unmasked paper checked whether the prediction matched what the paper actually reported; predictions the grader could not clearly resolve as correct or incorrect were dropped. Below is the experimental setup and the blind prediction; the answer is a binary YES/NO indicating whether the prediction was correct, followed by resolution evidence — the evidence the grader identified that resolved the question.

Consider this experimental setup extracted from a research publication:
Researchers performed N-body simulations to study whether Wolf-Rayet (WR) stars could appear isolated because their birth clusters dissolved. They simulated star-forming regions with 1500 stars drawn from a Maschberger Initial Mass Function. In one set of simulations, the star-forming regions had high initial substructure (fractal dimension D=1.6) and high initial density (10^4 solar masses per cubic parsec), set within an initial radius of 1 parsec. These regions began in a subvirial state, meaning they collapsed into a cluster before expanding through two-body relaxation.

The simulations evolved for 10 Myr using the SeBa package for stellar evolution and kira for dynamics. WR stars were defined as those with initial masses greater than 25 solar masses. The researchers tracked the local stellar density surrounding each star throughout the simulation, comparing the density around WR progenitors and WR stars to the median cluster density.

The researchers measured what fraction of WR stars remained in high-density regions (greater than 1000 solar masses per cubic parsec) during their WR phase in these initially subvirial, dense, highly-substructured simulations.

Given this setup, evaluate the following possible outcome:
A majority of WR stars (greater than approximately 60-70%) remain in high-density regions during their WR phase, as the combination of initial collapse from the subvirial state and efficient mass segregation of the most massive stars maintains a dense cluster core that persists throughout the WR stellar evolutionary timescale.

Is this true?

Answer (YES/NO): YES